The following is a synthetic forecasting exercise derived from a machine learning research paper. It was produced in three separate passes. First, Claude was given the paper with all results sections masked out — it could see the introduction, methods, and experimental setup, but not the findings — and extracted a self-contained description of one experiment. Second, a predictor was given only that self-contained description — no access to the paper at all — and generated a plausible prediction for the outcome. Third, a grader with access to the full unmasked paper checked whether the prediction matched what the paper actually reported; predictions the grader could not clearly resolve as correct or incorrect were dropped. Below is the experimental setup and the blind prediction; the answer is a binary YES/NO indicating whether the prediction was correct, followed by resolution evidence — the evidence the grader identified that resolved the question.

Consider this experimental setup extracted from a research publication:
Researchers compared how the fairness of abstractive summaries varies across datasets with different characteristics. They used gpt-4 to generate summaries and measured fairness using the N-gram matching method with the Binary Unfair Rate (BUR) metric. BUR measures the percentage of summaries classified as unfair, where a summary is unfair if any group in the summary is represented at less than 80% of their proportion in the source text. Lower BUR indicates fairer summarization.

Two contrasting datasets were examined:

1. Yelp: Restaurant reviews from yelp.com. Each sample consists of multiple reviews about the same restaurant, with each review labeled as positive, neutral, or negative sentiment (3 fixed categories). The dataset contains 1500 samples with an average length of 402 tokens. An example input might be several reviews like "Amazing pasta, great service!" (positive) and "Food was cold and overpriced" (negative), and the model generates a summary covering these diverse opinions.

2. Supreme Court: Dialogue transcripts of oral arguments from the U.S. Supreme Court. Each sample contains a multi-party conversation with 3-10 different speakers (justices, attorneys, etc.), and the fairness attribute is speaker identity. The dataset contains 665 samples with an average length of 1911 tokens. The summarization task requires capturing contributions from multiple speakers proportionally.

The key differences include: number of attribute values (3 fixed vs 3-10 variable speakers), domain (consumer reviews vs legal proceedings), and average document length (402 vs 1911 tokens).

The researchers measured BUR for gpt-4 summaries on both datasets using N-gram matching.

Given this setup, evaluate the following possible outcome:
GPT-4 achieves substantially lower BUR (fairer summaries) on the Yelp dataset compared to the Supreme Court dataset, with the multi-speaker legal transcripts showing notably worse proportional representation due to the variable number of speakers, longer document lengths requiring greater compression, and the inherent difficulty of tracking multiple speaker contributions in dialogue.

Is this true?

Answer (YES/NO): YES